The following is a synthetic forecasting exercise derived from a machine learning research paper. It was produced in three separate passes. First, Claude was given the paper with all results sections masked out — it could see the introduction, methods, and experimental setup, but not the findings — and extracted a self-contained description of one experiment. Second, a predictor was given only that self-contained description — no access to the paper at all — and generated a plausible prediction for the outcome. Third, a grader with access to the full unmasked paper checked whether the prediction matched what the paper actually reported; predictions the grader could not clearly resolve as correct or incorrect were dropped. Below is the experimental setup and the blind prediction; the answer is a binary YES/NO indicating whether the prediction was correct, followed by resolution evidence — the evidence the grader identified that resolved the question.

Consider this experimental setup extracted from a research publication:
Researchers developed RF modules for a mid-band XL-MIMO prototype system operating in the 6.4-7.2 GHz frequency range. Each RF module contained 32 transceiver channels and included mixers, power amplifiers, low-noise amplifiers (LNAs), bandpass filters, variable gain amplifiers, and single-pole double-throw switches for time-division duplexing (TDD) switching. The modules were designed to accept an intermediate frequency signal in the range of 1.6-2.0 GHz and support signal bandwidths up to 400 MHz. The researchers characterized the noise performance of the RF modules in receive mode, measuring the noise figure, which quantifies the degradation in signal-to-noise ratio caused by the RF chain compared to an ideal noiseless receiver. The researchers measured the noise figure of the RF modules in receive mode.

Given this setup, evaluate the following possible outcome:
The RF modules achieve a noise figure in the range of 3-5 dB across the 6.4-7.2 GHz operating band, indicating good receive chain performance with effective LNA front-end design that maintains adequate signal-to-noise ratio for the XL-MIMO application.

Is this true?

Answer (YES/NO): NO